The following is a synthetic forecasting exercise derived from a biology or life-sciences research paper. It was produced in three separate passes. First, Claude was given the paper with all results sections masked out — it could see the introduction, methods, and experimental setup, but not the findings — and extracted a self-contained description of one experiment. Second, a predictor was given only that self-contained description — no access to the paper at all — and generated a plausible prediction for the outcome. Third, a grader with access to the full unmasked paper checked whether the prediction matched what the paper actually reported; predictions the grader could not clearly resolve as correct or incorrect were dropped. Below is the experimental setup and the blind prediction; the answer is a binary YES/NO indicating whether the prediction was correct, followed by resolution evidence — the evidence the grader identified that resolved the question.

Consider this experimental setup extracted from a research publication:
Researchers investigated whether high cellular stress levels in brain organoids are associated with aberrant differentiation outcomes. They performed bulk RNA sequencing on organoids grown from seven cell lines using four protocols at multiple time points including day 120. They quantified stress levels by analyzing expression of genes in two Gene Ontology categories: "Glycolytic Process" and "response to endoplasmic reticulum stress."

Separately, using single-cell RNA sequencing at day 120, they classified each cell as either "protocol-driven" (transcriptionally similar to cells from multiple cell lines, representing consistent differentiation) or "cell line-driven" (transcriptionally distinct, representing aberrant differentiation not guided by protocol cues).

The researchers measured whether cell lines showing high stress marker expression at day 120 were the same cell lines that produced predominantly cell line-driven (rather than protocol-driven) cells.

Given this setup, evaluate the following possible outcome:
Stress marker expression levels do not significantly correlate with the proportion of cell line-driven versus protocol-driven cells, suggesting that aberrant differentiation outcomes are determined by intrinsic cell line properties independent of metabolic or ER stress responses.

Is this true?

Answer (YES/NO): NO